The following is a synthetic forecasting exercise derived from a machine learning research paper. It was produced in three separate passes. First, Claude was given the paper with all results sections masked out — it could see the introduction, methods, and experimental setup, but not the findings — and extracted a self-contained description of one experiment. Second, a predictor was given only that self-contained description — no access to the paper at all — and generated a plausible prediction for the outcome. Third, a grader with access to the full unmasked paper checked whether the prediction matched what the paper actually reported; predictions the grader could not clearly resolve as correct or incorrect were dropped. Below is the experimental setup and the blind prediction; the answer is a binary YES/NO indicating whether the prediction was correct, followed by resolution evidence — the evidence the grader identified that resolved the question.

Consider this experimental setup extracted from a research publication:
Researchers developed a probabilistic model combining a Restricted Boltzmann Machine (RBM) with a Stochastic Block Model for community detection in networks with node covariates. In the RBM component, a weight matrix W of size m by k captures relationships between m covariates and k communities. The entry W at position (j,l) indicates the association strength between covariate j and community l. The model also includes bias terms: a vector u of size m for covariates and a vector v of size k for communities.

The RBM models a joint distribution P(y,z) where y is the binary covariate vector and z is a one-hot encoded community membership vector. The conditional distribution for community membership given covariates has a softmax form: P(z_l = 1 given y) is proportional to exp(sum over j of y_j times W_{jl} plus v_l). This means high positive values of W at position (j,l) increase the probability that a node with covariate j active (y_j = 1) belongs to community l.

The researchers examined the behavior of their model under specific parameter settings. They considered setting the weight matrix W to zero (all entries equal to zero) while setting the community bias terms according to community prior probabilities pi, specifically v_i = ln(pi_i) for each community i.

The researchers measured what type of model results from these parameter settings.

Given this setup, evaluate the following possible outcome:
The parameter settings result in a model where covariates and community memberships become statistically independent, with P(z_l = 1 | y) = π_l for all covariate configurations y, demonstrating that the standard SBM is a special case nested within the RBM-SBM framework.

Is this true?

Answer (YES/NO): YES